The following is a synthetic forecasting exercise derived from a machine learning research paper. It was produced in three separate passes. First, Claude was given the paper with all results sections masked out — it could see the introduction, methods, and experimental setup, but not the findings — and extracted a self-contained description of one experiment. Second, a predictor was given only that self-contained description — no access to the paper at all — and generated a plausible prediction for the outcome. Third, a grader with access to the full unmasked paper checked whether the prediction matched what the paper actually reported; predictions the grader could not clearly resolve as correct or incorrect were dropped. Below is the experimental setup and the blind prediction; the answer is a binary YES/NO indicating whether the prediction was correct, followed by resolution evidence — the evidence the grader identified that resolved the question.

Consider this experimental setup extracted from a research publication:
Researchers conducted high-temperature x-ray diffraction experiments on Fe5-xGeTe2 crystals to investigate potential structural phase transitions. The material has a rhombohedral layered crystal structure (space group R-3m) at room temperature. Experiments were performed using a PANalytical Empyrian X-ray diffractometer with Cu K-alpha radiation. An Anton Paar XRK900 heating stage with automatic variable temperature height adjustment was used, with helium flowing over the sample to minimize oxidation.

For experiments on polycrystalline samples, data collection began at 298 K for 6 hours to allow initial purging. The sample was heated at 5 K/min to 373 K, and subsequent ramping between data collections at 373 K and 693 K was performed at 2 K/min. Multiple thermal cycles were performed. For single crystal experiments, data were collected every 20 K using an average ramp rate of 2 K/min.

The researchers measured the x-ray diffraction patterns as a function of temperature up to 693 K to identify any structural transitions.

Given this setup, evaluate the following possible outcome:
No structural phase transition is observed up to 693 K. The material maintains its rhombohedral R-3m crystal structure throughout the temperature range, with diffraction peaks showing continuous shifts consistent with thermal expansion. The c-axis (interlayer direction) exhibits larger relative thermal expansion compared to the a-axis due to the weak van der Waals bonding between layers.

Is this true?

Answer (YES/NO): NO